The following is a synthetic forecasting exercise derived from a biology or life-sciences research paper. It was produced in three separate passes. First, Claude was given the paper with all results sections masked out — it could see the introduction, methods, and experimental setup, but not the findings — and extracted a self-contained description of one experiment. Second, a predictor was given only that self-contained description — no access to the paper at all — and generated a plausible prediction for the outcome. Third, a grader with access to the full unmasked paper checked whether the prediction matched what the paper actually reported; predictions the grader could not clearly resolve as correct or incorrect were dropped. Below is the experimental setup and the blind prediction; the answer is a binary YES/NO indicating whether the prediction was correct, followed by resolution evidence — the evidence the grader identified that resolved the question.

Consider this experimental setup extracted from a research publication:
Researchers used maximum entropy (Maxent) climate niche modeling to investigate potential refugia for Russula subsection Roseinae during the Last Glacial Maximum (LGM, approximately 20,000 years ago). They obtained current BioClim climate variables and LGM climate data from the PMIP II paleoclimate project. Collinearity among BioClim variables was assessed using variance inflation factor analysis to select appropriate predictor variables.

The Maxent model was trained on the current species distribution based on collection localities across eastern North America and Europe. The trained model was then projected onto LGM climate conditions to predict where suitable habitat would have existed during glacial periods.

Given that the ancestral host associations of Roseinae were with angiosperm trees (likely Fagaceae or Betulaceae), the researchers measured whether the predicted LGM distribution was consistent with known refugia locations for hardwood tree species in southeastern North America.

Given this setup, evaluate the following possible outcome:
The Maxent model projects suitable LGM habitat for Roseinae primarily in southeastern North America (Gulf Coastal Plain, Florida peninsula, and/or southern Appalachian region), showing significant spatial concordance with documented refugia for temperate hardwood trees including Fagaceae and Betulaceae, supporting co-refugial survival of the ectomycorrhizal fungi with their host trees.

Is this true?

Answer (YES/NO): NO